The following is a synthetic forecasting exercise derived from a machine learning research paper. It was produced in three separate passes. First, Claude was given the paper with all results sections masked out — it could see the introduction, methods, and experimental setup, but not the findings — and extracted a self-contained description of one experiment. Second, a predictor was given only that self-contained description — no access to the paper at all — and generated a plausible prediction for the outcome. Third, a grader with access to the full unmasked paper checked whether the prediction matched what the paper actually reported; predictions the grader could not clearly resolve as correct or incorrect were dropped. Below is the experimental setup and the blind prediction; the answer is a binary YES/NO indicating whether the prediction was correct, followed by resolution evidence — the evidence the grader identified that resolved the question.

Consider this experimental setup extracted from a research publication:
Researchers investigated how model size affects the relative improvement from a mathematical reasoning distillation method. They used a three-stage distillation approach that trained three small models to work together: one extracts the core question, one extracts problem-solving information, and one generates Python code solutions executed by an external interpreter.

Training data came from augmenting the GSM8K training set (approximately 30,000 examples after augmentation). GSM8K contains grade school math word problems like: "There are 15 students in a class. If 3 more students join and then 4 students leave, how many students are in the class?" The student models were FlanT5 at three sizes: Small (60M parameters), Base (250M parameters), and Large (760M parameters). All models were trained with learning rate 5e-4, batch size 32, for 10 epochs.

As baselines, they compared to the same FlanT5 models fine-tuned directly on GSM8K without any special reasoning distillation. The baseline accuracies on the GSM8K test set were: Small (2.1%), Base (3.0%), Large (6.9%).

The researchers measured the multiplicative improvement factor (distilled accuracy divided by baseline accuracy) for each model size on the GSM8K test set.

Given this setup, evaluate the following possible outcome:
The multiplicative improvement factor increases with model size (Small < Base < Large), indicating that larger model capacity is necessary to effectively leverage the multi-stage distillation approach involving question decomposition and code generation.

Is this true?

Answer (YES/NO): NO